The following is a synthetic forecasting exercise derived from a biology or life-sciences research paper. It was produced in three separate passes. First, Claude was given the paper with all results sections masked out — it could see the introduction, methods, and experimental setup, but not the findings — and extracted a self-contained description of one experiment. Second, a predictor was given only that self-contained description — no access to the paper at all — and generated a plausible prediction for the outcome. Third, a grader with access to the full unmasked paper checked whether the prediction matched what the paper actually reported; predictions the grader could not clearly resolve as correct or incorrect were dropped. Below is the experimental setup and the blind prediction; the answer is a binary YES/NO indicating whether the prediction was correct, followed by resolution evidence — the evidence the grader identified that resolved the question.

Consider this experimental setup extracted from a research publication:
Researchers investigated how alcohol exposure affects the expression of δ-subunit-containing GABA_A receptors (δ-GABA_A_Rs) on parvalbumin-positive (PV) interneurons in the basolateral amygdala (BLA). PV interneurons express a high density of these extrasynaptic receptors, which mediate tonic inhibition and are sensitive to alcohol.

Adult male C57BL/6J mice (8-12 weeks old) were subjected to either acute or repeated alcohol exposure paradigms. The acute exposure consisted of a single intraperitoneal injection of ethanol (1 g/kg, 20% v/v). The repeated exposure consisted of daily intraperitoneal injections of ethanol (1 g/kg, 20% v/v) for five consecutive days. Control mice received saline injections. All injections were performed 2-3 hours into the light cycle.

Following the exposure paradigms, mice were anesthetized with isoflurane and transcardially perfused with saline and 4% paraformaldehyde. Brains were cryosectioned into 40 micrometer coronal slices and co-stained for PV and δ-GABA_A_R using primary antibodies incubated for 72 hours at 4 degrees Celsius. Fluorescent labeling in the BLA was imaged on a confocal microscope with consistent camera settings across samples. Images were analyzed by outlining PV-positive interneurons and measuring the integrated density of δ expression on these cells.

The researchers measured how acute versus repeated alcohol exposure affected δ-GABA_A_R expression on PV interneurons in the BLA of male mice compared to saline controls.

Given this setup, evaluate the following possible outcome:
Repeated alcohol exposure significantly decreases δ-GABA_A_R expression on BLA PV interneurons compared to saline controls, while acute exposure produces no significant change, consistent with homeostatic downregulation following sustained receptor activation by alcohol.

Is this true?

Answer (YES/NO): NO